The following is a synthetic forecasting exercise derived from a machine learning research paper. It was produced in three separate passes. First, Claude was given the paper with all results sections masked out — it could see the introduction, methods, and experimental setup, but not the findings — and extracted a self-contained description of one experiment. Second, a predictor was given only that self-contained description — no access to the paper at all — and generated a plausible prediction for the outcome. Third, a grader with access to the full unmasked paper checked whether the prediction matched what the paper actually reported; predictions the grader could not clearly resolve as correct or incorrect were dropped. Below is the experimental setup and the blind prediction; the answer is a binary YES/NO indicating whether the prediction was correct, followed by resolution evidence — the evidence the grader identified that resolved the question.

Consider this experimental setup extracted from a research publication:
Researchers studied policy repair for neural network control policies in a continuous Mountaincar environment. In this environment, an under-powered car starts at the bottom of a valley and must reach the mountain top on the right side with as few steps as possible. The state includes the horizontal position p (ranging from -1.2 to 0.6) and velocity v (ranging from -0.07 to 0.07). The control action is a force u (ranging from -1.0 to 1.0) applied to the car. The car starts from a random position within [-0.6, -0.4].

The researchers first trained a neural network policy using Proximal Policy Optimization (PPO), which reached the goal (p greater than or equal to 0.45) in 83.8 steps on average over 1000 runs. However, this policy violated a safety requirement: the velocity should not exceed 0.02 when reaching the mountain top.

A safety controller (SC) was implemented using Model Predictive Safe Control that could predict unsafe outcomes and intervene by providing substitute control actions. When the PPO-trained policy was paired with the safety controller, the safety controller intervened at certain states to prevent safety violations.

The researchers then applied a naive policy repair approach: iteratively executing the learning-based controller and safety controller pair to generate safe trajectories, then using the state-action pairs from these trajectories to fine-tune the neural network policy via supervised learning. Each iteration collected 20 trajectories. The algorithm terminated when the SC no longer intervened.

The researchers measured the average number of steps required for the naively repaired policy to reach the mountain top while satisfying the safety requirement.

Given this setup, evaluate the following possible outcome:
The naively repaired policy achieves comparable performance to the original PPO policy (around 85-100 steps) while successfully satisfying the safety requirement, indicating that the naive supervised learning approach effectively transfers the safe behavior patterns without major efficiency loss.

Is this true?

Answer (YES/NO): YES